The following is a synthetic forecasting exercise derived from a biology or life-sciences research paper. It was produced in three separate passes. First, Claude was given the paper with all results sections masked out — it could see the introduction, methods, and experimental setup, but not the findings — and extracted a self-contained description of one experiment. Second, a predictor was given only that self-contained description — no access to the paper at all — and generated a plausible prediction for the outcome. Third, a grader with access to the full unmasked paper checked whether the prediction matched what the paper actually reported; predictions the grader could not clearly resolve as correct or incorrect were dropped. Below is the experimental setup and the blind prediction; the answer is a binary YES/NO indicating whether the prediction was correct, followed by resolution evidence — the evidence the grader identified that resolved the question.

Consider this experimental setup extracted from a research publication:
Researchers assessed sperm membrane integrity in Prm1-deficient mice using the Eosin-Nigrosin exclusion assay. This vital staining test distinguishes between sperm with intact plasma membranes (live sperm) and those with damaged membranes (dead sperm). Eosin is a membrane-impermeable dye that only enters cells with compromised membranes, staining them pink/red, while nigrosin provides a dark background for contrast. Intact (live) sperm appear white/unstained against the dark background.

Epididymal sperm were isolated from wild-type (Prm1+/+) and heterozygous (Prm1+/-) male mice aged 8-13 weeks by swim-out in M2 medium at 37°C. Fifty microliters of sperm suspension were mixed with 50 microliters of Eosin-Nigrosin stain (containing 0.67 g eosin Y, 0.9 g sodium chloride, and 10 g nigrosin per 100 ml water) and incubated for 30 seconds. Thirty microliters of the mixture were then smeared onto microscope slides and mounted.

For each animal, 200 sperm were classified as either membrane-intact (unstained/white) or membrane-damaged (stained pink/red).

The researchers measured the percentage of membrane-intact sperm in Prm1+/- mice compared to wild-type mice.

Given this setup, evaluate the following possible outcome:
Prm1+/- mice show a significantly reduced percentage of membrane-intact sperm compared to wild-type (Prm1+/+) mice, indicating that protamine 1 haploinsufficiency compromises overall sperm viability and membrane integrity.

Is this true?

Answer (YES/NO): NO